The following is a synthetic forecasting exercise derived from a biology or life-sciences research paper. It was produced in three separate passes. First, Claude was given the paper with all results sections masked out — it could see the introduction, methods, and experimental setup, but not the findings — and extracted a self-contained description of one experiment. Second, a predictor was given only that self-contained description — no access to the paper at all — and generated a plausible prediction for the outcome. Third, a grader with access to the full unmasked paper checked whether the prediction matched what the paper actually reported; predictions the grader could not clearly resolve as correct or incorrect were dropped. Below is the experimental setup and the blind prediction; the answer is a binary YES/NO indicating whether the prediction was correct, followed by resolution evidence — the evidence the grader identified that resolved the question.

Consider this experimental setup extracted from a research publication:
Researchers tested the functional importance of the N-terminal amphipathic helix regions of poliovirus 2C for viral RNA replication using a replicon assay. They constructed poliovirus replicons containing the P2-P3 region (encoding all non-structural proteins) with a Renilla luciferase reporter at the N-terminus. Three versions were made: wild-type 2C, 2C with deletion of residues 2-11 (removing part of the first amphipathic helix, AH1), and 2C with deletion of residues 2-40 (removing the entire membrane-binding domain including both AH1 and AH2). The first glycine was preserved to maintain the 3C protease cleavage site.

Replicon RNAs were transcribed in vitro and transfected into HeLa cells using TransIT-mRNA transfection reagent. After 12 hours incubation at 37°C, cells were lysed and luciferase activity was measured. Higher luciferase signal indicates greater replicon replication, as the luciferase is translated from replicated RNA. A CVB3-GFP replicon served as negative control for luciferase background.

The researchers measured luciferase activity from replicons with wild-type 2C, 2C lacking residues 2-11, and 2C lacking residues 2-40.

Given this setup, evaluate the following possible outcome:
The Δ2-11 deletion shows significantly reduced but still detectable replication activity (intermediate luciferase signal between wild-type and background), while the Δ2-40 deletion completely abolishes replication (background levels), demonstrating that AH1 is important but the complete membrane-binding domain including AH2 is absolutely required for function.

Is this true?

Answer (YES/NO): NO